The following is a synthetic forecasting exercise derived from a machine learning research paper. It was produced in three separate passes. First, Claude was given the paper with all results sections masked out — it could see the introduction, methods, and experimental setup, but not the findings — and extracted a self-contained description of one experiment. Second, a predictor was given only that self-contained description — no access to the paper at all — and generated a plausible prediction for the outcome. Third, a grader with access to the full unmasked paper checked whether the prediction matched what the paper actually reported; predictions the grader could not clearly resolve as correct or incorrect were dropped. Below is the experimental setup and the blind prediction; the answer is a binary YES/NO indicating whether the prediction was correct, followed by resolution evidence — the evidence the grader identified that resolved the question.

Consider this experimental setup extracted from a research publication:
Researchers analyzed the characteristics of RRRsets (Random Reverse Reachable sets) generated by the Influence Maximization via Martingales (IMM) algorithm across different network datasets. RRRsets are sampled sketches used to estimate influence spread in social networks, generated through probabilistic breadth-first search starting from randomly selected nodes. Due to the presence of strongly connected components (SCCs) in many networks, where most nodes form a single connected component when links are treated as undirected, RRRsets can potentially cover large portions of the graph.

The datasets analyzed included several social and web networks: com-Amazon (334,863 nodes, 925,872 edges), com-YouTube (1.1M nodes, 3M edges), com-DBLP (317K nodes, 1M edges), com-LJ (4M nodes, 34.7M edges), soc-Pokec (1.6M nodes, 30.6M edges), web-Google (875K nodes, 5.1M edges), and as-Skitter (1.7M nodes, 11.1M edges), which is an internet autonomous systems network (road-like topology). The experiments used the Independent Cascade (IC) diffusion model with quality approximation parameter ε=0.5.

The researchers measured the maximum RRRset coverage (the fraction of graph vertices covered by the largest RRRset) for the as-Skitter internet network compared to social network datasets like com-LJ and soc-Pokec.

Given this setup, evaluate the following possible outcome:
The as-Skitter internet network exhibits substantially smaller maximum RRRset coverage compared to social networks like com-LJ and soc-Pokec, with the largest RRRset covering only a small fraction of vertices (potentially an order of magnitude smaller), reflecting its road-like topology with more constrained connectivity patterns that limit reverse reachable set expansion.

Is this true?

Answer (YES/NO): YES